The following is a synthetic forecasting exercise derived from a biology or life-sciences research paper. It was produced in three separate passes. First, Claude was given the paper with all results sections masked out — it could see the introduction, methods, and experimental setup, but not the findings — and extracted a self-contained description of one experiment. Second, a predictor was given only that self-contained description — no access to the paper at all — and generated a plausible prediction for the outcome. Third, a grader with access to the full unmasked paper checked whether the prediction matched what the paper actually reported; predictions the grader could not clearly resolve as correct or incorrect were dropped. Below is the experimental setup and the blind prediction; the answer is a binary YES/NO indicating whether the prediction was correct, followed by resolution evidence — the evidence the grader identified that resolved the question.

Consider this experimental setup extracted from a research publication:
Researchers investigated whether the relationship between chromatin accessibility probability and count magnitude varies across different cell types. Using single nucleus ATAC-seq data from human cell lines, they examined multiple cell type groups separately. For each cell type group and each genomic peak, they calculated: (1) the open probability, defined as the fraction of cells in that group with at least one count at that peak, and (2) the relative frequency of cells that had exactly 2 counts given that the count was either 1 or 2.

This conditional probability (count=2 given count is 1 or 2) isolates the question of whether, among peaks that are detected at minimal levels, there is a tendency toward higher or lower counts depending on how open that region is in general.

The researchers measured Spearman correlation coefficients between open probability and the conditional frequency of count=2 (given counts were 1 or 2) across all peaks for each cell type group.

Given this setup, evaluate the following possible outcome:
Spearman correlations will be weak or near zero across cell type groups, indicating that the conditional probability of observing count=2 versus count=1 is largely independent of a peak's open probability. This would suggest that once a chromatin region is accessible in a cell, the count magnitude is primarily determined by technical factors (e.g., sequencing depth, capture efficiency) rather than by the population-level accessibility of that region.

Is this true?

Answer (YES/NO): YES